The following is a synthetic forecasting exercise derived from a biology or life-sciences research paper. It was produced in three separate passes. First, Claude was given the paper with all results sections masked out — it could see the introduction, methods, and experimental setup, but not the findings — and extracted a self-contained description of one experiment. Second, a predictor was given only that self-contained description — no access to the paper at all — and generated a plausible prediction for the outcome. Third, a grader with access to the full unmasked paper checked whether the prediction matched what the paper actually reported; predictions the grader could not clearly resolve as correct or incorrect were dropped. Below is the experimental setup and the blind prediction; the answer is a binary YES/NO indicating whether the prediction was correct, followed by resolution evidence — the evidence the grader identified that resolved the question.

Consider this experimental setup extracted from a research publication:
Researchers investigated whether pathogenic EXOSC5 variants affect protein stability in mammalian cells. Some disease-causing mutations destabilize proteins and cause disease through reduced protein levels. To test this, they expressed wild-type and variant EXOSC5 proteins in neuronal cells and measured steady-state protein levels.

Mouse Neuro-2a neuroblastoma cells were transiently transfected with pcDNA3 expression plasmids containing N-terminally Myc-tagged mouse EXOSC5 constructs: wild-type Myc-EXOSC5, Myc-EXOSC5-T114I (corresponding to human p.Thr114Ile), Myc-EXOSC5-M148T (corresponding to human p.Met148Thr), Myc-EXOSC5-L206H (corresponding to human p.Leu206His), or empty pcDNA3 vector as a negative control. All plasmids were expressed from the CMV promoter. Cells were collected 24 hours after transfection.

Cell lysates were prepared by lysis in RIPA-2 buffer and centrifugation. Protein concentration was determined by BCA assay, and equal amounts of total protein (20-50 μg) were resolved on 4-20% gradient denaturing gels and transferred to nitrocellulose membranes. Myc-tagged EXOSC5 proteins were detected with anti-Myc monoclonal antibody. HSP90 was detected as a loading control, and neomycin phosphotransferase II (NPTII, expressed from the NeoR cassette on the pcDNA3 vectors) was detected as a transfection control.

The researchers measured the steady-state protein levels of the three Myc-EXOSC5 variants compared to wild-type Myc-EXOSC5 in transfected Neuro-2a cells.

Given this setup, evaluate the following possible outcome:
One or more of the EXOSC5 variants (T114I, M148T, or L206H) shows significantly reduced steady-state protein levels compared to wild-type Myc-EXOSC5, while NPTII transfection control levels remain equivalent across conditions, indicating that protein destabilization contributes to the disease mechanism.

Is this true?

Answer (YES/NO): NO